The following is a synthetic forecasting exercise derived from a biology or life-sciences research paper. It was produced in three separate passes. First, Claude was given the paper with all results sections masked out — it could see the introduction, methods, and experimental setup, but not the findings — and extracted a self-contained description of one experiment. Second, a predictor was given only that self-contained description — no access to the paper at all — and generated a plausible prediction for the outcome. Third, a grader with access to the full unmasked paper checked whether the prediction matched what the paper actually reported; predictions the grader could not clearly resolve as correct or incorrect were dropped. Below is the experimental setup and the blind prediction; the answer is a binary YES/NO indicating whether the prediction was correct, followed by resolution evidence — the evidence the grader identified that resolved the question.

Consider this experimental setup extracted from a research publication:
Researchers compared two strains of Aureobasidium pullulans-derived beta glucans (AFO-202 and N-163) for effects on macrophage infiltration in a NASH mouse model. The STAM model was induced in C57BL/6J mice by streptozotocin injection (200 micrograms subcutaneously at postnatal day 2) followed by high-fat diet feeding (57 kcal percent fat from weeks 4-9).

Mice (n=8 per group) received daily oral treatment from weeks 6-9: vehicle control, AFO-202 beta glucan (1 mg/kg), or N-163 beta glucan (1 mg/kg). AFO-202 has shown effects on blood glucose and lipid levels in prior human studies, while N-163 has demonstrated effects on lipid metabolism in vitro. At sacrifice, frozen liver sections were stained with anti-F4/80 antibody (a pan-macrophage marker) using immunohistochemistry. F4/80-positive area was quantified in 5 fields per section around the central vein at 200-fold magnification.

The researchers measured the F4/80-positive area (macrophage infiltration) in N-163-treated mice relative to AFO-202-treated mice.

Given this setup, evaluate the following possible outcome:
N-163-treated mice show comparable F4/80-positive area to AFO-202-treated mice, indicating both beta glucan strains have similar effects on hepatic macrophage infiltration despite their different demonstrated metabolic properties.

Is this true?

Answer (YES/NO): NO